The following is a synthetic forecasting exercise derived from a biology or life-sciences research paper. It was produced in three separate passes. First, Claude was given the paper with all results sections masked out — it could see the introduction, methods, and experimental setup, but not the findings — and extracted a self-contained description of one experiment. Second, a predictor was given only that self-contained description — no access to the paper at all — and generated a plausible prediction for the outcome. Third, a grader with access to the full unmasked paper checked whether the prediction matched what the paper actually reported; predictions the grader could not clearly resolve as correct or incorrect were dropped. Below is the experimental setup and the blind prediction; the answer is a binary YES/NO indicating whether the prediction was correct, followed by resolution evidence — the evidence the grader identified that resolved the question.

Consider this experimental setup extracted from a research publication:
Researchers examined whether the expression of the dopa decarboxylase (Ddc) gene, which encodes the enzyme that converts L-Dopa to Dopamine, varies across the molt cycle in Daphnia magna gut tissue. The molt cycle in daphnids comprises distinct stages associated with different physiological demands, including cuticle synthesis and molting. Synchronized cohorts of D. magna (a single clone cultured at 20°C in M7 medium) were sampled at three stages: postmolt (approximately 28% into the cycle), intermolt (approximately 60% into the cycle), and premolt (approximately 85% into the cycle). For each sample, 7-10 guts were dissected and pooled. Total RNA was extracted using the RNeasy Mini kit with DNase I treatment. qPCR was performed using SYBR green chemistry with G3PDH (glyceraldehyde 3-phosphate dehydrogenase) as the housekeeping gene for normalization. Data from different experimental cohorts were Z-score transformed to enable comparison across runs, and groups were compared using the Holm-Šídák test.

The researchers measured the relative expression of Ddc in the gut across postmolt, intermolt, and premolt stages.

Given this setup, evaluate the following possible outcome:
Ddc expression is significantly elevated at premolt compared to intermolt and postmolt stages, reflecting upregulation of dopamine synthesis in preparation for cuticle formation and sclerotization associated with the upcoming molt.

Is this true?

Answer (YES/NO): NO